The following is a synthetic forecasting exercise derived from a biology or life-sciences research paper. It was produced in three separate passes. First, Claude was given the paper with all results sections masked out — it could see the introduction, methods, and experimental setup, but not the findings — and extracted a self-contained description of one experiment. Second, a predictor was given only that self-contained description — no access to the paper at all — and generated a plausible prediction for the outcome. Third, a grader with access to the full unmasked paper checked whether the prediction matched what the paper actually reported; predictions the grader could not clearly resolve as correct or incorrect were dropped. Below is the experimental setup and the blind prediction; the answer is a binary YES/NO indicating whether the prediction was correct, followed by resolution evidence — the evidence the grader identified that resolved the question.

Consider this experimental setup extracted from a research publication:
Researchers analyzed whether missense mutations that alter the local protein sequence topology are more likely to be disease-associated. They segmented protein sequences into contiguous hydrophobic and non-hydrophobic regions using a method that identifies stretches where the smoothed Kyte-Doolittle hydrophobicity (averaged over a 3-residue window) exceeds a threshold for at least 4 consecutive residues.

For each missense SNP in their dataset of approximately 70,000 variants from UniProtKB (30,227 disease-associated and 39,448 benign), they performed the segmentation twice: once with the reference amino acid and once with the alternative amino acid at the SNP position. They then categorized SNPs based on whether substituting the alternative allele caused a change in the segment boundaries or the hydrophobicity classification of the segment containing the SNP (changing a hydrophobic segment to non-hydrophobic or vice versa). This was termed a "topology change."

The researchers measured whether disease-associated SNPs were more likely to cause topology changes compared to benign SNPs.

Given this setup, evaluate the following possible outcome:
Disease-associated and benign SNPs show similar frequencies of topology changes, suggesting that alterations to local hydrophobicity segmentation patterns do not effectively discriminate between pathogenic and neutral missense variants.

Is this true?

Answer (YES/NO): NO